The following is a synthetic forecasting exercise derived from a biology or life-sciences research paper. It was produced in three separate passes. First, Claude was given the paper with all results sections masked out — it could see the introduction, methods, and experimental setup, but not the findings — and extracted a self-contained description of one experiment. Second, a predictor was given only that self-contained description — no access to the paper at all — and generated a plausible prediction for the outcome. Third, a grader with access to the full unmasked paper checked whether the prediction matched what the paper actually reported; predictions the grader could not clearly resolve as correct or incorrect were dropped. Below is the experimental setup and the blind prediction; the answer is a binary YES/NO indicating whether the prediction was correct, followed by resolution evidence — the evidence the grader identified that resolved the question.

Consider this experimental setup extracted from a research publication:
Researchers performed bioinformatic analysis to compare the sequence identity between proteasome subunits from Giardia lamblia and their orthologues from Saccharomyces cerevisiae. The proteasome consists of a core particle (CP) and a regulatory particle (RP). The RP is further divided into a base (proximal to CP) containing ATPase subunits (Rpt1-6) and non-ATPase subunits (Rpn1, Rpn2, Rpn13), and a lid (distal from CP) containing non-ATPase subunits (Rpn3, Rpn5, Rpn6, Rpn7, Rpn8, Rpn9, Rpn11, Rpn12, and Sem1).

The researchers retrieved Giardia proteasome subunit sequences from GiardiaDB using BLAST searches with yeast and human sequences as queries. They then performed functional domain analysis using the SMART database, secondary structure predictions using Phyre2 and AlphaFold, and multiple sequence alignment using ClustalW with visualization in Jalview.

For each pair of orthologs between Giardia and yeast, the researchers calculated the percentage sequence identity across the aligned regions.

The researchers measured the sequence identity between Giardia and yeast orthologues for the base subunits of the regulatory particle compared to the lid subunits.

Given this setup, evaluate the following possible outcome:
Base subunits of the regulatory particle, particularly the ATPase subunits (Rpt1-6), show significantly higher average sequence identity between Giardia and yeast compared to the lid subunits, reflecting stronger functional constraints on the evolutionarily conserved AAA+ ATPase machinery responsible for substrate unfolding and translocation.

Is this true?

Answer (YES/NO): YES